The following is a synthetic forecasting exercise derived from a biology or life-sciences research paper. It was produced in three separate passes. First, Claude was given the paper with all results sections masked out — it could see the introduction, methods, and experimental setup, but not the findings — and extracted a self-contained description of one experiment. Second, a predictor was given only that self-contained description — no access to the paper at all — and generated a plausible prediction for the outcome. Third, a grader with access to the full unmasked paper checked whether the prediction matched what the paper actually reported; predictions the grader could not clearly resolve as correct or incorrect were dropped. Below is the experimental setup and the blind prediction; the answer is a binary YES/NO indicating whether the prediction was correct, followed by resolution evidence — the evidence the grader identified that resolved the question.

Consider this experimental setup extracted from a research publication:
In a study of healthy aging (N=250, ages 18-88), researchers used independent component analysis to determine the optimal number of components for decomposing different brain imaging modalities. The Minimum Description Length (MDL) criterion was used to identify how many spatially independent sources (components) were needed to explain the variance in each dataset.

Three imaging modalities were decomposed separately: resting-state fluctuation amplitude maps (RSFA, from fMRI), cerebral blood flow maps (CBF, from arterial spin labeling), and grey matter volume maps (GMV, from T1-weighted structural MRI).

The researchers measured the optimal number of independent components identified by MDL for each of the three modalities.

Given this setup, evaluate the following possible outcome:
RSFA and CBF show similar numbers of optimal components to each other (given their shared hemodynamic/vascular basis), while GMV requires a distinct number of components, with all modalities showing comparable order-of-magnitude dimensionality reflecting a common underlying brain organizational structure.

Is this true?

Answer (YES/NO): NO